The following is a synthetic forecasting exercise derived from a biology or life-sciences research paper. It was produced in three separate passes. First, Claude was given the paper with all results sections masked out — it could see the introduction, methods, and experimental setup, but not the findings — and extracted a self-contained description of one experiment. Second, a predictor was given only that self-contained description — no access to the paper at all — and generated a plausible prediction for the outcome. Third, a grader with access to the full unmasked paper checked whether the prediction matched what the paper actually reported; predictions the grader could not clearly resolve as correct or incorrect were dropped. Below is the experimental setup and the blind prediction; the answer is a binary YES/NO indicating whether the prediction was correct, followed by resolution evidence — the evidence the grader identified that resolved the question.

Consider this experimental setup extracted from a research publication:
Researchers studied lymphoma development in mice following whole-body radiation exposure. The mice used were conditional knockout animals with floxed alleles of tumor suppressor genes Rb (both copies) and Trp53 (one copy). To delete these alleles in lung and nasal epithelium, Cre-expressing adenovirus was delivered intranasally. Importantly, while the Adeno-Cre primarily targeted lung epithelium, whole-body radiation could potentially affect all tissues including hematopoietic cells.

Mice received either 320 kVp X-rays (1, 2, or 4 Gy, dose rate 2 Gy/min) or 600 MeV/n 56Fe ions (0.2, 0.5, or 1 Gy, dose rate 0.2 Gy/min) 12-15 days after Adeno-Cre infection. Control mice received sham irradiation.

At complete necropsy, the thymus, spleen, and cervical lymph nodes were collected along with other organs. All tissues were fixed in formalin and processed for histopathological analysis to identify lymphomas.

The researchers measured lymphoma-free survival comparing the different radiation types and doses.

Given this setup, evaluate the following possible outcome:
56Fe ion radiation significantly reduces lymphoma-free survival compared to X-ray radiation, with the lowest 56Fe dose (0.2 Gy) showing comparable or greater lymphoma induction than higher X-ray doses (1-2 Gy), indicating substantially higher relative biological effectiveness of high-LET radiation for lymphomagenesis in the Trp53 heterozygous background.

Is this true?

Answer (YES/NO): NO